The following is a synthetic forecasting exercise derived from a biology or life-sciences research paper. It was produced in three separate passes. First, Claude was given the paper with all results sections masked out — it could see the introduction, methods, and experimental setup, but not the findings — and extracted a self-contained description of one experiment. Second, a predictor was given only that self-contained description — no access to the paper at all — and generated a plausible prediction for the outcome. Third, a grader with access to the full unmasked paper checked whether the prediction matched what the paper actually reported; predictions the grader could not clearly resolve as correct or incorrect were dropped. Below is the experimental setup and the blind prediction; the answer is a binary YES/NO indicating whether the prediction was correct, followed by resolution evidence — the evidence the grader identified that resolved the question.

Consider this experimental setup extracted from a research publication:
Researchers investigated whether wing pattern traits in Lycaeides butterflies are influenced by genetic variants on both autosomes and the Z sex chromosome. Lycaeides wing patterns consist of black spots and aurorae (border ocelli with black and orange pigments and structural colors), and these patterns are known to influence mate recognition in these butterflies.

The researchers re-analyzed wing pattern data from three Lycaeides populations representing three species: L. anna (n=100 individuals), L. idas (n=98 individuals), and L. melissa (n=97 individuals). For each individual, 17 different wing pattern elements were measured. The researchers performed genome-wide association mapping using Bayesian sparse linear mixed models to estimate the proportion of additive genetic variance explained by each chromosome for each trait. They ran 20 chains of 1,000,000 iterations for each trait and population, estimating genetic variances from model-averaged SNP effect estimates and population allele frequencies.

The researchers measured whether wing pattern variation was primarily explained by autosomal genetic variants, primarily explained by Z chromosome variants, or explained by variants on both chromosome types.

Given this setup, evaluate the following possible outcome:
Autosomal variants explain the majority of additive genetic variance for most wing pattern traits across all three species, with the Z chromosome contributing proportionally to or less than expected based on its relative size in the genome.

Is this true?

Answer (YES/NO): NO